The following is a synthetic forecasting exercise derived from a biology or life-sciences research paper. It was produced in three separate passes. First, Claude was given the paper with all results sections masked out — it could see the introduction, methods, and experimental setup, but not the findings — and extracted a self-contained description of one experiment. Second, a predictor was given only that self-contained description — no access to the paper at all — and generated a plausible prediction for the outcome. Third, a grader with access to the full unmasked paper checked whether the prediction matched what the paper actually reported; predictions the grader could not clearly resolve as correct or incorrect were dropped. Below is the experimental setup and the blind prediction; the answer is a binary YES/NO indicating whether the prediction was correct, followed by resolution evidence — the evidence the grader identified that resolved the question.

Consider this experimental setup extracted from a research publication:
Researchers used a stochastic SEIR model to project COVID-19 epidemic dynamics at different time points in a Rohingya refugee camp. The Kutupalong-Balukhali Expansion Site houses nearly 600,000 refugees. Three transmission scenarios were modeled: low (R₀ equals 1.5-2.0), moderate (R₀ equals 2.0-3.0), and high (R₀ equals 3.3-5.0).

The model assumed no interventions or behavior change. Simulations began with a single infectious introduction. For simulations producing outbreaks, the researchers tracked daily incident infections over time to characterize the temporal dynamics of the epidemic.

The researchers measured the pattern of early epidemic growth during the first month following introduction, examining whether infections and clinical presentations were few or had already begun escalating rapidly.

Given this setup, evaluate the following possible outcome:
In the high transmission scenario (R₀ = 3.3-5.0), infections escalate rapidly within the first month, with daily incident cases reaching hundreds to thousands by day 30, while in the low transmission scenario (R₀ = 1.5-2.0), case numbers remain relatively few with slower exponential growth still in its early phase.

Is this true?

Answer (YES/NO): NO